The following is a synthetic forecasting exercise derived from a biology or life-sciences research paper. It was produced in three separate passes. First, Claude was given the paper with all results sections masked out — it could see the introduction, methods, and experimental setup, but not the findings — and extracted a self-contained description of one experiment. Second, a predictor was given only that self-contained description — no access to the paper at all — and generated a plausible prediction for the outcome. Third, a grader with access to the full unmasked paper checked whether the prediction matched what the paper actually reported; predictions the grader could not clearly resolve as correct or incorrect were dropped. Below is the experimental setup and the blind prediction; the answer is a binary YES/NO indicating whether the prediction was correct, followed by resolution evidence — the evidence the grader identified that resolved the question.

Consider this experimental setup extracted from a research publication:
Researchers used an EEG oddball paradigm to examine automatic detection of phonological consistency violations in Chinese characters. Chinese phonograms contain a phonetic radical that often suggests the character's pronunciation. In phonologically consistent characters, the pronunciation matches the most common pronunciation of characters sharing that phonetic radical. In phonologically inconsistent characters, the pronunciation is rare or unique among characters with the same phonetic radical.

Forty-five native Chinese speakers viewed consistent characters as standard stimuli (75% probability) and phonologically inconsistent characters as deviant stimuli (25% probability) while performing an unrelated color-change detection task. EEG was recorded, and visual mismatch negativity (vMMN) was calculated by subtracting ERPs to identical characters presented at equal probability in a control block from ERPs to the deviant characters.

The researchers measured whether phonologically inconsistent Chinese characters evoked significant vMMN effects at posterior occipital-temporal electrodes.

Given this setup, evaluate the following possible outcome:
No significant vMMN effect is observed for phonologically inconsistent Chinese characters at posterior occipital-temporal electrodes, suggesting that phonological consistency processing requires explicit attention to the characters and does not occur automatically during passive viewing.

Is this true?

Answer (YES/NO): NO